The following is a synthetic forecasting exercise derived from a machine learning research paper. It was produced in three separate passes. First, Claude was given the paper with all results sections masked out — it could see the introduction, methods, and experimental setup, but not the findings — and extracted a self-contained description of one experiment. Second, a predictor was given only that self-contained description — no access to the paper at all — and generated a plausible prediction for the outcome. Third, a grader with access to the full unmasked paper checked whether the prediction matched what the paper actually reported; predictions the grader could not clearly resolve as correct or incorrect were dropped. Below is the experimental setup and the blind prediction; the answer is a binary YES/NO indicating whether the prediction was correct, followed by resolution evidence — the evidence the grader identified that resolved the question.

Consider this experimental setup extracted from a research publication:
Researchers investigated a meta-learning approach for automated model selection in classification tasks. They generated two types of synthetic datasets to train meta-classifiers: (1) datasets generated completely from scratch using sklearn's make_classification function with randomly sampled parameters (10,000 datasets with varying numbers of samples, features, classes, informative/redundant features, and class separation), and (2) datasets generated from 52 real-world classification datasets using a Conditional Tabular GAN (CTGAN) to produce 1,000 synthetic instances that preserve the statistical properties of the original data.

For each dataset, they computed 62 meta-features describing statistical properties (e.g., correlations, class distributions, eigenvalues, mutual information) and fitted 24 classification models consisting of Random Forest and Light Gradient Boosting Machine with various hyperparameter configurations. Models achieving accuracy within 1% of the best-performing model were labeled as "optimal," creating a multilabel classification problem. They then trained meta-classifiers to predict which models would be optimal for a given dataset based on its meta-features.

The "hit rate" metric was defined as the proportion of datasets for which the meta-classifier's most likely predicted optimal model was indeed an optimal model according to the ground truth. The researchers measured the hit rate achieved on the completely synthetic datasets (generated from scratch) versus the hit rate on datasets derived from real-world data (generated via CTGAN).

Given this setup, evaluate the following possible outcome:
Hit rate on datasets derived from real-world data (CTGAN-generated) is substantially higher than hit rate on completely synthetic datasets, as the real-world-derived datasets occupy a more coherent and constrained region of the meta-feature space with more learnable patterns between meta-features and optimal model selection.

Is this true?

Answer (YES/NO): NO